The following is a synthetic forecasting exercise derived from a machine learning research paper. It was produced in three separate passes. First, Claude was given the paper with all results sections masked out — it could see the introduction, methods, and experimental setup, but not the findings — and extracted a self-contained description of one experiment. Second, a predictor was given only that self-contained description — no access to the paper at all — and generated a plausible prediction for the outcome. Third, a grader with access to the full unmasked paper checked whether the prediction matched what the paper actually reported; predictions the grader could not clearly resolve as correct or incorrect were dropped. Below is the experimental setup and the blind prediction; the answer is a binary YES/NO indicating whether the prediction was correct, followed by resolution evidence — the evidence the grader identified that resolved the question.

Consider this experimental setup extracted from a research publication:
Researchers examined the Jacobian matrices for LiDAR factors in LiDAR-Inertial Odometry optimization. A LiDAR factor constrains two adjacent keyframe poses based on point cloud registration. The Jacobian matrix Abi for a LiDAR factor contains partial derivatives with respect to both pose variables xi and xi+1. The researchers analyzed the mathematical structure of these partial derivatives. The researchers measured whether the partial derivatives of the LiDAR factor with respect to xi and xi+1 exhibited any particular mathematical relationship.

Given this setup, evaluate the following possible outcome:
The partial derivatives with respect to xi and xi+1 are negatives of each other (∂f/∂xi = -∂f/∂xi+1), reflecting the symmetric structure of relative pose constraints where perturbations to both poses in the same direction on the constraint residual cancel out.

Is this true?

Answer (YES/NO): NO